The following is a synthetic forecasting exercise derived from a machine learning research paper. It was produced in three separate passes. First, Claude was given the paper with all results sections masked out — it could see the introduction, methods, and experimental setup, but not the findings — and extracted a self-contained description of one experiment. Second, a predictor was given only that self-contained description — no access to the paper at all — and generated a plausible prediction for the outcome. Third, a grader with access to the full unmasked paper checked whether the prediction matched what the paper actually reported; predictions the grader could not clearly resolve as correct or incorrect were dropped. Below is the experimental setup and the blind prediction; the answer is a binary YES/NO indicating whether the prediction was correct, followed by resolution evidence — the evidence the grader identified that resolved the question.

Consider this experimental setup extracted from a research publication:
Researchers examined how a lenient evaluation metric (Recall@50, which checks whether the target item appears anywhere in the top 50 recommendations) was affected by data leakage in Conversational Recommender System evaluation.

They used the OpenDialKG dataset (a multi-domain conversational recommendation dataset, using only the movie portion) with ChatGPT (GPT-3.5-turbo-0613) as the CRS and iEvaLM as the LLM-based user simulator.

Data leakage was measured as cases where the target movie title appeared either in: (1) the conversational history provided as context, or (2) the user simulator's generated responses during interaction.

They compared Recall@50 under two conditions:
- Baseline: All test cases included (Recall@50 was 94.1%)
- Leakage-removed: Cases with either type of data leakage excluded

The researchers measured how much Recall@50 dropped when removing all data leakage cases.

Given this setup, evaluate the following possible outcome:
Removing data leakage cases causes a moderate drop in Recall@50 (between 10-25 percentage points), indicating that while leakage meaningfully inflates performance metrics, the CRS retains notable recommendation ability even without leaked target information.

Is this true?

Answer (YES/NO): NO